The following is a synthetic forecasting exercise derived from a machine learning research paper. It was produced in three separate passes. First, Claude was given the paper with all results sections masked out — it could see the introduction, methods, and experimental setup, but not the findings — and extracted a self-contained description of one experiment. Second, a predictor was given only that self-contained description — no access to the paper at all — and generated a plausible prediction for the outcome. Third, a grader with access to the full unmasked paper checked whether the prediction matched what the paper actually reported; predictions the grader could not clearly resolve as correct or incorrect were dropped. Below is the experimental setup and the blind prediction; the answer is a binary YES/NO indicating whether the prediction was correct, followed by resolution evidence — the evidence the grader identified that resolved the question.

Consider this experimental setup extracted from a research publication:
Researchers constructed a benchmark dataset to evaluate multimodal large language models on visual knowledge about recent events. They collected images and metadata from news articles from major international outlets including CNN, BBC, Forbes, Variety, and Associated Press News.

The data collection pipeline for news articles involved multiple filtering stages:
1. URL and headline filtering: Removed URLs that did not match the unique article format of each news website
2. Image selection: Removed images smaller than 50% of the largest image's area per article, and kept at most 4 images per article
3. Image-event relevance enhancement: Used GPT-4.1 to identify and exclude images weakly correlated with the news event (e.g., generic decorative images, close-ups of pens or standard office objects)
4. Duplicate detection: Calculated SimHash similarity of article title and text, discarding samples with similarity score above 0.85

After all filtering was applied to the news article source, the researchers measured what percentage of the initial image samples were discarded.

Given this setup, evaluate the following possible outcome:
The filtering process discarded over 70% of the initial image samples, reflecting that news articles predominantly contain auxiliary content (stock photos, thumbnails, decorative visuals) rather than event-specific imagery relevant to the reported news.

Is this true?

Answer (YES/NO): NO